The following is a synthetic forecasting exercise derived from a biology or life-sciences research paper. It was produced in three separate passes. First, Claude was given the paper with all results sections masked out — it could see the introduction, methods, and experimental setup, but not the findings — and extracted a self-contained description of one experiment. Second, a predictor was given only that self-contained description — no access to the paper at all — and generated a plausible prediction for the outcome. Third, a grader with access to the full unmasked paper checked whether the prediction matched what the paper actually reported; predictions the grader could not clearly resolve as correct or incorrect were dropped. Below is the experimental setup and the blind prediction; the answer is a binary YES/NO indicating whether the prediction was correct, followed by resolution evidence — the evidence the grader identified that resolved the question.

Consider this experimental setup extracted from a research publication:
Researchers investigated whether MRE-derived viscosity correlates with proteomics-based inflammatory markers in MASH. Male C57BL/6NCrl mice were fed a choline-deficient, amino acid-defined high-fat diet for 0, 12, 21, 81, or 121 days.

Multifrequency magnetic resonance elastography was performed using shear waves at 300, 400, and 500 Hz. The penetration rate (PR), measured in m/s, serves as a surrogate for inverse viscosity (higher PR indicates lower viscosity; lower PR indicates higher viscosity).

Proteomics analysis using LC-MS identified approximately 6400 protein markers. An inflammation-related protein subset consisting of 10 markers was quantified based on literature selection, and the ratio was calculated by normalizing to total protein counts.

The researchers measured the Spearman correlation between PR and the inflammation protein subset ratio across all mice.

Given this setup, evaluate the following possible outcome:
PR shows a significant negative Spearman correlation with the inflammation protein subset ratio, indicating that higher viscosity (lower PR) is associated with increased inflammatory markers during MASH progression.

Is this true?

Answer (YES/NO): NO